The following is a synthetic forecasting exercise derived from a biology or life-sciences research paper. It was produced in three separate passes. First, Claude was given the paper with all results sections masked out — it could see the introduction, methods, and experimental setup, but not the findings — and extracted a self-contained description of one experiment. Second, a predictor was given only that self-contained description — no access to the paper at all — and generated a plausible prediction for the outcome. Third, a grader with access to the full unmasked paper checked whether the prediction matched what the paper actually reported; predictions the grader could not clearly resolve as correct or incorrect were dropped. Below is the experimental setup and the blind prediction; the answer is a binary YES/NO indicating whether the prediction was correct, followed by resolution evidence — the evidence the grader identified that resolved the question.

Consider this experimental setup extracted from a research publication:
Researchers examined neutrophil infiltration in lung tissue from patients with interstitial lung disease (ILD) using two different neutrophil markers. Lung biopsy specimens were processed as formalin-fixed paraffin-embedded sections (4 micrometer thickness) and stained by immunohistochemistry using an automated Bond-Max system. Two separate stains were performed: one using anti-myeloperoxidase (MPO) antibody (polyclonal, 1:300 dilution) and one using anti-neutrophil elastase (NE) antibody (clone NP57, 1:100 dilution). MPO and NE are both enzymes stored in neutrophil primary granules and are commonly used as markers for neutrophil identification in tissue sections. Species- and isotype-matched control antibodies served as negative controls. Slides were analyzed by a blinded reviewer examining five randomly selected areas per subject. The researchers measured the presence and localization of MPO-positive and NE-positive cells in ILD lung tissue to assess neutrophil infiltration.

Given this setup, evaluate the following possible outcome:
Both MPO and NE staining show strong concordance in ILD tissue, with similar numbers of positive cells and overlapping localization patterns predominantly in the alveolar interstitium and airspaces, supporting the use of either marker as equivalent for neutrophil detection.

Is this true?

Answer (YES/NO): NO